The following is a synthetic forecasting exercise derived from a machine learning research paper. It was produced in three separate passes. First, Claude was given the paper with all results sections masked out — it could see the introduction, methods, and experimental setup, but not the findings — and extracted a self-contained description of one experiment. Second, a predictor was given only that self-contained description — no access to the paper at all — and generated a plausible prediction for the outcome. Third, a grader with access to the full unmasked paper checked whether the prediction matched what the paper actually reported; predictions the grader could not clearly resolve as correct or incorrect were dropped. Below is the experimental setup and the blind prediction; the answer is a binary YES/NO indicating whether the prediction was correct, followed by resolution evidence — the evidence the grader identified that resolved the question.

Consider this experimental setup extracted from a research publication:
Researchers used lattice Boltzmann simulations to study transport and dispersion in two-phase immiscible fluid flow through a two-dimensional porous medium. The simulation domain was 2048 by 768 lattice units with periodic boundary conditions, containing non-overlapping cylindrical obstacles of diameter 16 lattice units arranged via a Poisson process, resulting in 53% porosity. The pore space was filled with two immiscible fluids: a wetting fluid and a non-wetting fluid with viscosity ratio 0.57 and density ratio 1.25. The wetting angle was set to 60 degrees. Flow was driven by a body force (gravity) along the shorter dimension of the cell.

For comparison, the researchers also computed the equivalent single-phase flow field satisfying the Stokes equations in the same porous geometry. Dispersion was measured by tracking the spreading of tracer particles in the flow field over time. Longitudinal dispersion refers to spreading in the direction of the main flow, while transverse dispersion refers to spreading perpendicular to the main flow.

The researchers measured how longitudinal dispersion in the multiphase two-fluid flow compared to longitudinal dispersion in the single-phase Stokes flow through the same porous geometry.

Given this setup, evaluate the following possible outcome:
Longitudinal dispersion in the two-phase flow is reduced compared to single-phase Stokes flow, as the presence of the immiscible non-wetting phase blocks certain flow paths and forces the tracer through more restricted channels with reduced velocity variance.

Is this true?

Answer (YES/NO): NO